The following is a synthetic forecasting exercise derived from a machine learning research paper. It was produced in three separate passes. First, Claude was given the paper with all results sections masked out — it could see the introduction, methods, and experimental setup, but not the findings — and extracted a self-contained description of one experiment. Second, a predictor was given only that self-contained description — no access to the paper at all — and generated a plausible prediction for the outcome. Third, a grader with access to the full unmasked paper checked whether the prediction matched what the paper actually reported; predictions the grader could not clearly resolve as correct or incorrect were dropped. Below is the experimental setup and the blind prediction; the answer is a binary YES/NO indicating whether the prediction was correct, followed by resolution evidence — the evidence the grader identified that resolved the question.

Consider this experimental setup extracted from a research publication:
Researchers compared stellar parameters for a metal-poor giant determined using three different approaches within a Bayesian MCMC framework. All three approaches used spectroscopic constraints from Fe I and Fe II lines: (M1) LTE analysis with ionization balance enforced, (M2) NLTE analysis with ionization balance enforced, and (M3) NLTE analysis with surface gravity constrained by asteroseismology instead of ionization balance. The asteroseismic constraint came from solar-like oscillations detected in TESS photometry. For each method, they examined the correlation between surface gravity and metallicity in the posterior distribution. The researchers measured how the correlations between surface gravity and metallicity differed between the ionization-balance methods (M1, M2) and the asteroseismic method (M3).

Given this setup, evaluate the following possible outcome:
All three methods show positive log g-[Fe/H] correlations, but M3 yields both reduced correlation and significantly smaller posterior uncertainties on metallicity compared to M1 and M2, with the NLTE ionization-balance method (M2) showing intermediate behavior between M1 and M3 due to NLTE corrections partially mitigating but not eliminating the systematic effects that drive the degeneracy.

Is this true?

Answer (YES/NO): NO